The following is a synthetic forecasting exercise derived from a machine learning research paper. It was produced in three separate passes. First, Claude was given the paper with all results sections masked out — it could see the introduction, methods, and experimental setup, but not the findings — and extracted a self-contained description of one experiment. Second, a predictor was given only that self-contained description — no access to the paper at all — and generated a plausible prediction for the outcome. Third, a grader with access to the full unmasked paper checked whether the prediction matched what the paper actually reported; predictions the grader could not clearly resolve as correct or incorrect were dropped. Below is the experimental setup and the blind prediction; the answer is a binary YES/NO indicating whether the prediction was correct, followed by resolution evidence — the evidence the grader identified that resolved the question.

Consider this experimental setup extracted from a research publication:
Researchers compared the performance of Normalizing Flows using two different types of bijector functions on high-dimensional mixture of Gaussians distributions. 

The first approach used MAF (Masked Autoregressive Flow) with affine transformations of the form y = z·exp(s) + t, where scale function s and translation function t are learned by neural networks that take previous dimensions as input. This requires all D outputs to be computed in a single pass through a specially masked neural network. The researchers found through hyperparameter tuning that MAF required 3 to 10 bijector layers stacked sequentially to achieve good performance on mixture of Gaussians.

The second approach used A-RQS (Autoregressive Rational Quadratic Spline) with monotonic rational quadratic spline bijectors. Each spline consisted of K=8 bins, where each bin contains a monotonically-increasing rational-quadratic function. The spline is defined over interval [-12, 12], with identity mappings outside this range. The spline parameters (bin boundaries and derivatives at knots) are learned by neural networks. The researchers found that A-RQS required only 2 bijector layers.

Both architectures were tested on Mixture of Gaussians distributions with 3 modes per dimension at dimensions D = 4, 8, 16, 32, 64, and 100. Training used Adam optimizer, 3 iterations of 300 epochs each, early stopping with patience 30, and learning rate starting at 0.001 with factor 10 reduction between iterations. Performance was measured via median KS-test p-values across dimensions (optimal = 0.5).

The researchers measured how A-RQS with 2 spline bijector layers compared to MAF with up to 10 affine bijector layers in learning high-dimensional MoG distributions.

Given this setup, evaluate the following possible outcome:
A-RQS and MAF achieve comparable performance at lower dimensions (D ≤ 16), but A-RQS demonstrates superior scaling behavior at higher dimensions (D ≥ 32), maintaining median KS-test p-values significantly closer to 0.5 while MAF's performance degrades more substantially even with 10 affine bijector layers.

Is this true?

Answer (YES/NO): NO